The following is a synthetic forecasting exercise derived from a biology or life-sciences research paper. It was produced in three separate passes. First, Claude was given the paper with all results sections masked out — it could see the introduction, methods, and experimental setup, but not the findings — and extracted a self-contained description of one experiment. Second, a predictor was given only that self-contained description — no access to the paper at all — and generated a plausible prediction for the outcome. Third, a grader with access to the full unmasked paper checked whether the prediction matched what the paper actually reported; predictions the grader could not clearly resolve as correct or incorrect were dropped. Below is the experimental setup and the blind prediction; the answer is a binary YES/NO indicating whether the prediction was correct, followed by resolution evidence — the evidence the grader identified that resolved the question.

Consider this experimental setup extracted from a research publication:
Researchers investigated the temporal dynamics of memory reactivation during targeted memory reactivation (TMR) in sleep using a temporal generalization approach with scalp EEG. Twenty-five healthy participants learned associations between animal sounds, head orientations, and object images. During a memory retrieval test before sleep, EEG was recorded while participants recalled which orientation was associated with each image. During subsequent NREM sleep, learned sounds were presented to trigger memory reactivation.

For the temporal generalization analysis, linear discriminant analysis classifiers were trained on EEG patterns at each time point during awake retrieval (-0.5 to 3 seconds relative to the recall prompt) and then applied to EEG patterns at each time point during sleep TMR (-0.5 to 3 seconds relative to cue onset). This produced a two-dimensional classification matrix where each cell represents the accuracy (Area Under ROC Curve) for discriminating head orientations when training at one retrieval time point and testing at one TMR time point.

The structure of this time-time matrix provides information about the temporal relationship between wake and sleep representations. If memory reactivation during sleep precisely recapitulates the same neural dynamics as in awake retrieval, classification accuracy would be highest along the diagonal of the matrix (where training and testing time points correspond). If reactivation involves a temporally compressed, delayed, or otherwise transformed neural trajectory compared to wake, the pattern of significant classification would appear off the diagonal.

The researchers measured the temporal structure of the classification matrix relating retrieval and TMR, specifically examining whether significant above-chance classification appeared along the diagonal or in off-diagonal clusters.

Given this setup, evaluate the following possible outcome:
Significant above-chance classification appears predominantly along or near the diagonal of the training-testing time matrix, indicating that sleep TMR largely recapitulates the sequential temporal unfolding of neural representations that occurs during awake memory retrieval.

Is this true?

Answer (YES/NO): NO